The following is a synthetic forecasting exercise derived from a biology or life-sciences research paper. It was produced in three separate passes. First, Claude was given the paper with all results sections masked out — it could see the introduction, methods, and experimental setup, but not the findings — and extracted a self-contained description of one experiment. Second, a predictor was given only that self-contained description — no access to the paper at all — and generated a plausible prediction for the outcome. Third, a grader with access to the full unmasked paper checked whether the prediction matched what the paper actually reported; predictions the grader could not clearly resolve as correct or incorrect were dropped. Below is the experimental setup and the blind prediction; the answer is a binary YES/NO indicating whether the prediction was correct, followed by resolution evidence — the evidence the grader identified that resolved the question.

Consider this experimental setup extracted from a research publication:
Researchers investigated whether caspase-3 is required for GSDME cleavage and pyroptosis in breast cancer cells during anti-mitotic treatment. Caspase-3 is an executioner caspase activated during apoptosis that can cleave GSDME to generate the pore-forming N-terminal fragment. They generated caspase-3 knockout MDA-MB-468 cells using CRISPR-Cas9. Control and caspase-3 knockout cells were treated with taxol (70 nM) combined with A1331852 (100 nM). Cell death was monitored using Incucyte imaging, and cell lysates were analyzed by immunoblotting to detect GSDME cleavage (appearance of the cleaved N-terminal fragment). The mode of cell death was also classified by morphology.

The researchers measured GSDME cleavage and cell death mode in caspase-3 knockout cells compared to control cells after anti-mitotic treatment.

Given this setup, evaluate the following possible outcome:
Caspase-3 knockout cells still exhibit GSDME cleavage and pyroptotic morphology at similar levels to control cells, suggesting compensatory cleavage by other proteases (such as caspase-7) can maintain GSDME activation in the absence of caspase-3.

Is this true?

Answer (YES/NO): NO